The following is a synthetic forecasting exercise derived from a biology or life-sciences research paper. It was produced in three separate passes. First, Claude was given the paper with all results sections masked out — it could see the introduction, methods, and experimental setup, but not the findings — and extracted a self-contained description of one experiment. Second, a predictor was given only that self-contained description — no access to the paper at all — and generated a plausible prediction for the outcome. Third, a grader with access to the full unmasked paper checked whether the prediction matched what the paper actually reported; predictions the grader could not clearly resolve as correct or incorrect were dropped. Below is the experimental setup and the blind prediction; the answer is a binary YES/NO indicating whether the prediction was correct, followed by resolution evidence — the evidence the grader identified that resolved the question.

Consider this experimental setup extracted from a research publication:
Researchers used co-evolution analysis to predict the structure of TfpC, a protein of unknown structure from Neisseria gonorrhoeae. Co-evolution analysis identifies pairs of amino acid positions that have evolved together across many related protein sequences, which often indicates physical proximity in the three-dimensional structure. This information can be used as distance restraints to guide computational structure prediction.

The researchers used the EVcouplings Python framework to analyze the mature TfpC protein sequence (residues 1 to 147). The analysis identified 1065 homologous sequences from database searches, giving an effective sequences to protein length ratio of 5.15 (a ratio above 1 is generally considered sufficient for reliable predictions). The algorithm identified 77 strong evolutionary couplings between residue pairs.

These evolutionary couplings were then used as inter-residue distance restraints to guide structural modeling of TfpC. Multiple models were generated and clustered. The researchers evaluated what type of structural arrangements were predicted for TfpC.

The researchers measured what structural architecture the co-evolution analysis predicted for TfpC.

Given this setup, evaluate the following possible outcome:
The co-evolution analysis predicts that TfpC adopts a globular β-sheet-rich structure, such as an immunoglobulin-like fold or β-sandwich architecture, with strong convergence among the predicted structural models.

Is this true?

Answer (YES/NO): NO